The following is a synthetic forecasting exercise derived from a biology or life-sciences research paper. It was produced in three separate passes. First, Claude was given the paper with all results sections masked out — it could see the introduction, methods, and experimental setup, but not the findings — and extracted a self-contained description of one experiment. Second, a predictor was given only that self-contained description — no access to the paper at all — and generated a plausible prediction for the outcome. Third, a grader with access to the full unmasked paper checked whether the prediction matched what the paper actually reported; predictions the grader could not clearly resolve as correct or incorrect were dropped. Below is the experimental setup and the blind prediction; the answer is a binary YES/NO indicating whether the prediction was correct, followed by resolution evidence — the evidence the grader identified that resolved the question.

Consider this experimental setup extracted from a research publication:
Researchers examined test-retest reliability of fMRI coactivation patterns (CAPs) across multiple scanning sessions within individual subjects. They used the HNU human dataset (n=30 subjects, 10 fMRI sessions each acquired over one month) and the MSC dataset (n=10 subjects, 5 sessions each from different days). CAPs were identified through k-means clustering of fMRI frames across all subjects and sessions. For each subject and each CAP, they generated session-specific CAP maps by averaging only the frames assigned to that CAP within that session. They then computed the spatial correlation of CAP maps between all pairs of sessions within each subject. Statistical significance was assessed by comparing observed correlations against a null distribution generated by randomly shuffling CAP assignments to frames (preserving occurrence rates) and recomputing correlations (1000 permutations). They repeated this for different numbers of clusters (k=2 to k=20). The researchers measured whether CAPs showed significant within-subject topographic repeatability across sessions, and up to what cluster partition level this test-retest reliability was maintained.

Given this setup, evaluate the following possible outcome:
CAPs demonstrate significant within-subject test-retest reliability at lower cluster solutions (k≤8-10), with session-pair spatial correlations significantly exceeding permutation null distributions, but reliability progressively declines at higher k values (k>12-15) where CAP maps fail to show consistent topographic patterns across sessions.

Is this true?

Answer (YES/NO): NO